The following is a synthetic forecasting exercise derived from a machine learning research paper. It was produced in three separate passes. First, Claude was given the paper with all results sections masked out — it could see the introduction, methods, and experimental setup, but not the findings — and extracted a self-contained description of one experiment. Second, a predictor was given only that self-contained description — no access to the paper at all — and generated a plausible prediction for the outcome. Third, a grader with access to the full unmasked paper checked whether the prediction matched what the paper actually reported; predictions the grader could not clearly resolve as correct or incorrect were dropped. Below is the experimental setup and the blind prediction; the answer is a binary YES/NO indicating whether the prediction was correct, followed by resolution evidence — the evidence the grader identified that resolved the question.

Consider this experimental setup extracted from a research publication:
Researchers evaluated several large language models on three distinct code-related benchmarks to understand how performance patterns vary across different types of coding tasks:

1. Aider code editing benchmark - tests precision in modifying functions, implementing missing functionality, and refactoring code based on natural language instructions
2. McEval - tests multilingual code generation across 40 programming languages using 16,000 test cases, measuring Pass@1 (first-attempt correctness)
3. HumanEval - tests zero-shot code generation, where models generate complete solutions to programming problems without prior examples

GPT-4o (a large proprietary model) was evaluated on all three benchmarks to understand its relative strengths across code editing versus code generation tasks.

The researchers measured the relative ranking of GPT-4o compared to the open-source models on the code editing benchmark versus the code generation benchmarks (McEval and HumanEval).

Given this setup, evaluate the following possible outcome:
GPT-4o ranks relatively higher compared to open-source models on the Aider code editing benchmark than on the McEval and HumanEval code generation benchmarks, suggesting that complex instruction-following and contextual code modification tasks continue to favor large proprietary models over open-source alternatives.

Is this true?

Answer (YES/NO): NO